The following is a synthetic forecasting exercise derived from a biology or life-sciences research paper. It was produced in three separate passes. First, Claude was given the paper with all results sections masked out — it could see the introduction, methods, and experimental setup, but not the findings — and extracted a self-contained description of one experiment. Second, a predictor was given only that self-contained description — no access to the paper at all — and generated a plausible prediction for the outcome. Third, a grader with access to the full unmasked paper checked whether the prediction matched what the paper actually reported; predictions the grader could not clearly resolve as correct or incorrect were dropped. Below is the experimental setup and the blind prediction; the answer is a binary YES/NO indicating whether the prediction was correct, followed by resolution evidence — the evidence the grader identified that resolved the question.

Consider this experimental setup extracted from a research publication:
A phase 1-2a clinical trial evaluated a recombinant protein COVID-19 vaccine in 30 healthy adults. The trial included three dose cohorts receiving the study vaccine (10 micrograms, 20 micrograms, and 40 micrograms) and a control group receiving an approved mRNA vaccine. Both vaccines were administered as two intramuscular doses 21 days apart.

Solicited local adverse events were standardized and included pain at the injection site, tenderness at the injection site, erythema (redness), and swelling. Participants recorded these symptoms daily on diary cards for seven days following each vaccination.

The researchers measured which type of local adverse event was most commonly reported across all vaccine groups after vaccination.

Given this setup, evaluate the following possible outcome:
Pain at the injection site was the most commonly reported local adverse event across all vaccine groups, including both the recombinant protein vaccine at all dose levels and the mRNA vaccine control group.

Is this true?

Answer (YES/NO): NO